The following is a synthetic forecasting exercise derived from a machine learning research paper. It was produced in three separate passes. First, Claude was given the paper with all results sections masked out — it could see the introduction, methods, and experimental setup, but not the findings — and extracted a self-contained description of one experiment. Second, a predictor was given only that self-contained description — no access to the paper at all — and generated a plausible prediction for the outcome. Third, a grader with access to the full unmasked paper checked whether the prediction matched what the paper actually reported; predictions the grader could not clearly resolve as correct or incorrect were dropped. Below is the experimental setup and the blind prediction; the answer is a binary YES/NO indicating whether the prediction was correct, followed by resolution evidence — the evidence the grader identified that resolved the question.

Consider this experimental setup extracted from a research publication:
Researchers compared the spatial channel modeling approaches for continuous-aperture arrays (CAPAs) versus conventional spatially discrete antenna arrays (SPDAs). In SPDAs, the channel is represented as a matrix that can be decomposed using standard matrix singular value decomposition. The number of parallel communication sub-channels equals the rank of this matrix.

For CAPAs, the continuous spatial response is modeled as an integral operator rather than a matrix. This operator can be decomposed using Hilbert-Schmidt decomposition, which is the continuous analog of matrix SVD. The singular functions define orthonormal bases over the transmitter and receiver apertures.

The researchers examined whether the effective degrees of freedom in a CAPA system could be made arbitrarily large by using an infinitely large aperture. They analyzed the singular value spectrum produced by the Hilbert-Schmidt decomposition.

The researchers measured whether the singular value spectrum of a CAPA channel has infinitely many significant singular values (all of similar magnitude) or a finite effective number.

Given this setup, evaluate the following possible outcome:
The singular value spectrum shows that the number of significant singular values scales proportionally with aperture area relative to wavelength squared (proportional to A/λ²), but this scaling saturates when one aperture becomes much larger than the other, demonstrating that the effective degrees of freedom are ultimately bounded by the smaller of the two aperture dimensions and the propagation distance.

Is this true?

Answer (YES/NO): NO